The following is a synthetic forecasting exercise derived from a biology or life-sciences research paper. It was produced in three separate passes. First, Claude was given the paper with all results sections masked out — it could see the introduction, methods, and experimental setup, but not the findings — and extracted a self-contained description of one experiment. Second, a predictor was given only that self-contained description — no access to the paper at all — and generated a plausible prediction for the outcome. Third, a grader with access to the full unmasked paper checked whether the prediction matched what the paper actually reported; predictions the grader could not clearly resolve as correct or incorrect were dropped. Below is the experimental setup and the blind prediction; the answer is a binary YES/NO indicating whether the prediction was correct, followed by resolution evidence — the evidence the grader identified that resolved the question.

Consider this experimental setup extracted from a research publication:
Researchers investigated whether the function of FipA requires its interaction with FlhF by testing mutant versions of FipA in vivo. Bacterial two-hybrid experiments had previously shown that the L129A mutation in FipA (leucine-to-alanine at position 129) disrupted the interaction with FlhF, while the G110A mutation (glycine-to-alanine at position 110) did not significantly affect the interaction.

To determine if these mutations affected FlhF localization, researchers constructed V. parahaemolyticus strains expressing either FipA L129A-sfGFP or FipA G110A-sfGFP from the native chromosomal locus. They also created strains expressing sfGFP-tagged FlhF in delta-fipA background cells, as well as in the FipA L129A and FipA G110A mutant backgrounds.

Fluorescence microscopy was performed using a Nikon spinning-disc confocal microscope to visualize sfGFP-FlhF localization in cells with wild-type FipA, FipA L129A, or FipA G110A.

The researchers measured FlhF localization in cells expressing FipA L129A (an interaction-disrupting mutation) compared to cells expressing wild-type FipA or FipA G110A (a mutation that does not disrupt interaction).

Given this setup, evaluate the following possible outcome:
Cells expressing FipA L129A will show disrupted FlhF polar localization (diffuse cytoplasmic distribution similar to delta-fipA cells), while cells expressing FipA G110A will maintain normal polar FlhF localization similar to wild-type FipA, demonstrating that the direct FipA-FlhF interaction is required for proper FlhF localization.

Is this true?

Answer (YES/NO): NO